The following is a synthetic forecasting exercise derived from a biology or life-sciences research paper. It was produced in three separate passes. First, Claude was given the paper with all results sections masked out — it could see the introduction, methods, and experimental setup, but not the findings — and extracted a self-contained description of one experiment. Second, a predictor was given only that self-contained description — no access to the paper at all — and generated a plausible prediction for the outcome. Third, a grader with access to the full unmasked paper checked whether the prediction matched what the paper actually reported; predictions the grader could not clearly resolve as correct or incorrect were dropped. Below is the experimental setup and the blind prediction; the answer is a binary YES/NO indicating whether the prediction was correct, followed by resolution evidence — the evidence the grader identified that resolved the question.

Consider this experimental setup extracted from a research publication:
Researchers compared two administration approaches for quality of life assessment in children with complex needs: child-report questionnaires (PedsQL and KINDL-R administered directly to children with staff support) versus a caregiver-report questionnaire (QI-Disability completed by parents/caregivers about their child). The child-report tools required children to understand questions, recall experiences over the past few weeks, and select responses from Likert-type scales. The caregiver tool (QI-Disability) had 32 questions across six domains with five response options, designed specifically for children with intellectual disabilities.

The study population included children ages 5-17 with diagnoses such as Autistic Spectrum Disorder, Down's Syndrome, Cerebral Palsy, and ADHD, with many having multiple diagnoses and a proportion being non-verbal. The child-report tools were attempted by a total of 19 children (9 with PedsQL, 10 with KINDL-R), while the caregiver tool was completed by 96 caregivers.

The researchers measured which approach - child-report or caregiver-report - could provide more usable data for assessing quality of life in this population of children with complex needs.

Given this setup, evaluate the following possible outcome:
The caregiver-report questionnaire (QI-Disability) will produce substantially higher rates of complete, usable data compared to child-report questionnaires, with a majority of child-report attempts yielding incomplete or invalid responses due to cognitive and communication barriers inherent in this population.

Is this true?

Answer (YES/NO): YES